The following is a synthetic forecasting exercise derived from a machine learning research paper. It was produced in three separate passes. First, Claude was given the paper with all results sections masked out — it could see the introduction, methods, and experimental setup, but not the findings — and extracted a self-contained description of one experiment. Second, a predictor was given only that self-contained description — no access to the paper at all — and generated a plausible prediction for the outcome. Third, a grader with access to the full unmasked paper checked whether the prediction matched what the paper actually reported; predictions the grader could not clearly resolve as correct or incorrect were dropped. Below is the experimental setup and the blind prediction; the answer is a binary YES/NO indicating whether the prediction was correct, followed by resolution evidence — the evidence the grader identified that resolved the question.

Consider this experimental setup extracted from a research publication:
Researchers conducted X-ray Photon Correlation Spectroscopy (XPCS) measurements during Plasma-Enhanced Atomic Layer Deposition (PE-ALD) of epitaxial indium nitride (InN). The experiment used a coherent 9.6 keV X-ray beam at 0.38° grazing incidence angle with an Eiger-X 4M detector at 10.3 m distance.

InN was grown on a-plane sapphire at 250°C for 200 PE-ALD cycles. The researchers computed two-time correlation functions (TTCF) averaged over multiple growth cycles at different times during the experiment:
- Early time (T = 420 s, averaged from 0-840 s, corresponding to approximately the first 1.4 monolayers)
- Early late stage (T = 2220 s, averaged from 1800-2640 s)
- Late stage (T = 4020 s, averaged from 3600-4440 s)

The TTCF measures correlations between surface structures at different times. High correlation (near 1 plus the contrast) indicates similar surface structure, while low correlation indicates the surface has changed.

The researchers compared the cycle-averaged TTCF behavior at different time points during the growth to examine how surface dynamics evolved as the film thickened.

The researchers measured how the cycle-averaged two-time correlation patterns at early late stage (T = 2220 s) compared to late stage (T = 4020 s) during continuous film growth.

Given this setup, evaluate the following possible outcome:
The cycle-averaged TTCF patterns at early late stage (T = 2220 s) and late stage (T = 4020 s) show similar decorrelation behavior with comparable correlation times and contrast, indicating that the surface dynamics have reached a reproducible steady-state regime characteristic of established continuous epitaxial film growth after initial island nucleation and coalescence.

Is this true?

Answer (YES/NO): NO